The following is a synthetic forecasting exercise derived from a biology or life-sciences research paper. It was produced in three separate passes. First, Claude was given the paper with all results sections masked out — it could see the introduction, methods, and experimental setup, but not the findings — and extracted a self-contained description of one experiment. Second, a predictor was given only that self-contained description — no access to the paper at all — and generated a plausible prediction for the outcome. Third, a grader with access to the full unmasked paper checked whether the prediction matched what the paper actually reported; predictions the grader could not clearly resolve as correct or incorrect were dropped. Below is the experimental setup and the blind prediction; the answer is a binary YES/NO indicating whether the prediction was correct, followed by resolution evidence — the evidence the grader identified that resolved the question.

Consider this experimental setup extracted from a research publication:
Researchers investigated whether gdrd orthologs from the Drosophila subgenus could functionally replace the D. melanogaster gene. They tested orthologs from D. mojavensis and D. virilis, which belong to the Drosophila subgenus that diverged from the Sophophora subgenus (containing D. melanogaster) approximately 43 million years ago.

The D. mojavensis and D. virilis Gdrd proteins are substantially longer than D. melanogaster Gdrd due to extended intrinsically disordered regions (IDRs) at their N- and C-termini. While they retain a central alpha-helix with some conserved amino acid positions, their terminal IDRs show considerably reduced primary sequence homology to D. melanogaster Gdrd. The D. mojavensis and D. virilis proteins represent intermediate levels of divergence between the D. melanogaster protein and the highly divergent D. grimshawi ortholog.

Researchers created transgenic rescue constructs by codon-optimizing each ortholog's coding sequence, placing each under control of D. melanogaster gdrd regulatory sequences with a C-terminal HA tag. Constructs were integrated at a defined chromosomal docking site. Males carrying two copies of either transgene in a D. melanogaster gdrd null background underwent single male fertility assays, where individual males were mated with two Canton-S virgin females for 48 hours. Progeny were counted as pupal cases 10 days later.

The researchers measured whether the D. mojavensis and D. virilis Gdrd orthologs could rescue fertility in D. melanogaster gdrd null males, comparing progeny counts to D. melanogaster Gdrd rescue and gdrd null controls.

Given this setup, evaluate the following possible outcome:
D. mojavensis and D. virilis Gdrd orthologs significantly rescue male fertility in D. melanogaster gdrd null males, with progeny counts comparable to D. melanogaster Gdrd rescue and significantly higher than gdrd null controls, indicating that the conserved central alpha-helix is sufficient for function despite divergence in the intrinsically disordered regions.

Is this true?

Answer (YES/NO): NO